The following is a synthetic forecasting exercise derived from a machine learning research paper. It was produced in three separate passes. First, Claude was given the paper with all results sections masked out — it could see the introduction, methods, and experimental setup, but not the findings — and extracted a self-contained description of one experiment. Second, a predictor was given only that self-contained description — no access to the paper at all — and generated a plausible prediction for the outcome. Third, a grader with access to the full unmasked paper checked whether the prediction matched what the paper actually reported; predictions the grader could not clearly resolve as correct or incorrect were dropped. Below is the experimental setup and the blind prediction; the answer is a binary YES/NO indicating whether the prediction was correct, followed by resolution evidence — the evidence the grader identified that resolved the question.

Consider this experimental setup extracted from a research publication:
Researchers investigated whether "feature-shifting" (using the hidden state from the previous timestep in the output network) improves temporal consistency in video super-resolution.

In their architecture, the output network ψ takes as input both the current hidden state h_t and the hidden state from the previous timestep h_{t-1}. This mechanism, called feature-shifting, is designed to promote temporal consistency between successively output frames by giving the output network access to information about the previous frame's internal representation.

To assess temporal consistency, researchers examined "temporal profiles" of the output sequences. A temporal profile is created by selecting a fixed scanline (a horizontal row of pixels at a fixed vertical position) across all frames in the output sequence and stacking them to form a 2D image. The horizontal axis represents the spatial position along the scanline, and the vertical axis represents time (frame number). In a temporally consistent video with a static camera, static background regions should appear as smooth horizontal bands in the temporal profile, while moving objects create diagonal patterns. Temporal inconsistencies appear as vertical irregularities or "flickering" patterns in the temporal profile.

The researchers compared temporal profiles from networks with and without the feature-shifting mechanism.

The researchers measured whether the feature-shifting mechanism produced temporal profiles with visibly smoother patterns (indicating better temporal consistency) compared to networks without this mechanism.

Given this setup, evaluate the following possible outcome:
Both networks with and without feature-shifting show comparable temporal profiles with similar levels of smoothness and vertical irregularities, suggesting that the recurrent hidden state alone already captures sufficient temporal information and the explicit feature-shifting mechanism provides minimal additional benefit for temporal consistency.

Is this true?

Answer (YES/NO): NO